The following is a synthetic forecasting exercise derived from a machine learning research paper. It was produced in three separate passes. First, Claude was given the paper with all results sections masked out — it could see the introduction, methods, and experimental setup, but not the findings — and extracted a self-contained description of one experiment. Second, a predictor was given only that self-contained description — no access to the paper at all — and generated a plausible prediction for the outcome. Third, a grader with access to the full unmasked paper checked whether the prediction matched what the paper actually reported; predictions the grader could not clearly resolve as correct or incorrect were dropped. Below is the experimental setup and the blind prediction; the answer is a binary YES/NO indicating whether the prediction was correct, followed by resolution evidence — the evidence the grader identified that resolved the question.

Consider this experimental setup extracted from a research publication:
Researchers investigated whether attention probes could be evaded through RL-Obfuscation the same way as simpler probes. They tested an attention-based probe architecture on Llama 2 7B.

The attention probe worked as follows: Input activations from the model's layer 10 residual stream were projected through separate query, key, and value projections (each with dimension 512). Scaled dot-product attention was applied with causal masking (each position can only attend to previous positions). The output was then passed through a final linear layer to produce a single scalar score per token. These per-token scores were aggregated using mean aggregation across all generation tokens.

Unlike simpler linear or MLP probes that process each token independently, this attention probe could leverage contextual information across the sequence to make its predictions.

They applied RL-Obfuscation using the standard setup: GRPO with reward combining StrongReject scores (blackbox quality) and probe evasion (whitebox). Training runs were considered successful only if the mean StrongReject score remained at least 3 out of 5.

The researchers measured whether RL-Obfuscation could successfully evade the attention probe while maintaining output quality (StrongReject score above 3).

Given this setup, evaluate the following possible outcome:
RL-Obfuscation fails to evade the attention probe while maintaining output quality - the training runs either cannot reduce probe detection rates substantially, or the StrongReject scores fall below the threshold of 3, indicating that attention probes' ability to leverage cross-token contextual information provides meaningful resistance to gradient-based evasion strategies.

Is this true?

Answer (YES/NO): YES